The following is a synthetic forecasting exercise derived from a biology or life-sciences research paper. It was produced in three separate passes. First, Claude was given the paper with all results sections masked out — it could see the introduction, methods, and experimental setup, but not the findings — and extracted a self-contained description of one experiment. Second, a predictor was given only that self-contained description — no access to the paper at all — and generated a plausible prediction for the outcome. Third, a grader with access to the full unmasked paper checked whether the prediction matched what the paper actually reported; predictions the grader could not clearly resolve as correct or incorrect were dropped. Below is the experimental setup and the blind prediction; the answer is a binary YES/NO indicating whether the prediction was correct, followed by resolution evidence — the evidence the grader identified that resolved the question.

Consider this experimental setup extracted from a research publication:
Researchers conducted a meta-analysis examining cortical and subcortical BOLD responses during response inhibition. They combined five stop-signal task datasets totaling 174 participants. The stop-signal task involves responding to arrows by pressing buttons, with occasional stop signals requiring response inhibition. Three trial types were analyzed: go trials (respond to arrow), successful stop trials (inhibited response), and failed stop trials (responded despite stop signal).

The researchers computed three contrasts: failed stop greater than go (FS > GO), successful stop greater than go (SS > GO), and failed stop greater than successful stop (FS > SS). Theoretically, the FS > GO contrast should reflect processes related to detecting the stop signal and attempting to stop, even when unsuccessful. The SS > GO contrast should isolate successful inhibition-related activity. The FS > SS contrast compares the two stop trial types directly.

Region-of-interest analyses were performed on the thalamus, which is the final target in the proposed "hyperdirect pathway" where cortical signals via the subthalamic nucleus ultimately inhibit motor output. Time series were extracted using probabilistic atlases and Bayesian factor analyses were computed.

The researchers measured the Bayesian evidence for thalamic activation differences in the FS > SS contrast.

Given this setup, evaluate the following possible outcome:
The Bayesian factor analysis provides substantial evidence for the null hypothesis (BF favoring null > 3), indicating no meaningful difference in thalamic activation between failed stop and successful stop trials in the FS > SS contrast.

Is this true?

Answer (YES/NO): NO